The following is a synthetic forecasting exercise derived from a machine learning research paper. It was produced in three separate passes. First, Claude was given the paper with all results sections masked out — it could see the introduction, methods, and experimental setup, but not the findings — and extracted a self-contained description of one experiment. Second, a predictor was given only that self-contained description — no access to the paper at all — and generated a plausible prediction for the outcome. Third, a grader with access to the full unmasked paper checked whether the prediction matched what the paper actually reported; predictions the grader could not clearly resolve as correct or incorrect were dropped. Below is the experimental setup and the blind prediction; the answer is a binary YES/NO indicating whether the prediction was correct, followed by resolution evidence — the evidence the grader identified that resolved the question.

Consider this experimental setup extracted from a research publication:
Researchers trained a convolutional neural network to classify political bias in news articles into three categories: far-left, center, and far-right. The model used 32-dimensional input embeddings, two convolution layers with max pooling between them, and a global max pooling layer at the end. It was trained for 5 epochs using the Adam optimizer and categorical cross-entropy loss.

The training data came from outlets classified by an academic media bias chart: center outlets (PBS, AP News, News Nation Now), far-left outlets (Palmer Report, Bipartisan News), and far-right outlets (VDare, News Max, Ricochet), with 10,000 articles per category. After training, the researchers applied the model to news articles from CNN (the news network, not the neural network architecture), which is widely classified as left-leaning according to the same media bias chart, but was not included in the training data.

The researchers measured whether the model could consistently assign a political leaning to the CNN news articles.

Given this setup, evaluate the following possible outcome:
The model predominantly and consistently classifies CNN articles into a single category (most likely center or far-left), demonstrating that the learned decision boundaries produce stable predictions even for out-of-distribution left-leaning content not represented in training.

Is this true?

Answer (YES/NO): NO